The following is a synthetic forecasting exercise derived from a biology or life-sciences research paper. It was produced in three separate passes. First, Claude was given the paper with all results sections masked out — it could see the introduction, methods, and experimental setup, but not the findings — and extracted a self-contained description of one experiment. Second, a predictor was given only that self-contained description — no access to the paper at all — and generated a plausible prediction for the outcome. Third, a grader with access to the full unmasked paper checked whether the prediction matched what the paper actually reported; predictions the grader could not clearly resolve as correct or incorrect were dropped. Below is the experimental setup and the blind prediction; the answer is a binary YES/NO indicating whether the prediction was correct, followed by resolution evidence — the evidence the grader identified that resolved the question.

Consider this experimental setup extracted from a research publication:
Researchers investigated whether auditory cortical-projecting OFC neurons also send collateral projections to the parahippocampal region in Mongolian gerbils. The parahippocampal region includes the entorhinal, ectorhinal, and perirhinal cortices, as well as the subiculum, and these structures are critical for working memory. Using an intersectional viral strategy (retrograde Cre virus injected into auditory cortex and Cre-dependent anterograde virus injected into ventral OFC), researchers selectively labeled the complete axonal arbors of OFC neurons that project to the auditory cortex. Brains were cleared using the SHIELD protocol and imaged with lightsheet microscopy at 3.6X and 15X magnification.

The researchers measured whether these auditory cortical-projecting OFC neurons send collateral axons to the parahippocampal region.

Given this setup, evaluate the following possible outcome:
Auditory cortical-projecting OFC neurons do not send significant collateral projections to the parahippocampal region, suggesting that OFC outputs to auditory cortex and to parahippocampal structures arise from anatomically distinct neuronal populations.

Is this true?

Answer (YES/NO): NO